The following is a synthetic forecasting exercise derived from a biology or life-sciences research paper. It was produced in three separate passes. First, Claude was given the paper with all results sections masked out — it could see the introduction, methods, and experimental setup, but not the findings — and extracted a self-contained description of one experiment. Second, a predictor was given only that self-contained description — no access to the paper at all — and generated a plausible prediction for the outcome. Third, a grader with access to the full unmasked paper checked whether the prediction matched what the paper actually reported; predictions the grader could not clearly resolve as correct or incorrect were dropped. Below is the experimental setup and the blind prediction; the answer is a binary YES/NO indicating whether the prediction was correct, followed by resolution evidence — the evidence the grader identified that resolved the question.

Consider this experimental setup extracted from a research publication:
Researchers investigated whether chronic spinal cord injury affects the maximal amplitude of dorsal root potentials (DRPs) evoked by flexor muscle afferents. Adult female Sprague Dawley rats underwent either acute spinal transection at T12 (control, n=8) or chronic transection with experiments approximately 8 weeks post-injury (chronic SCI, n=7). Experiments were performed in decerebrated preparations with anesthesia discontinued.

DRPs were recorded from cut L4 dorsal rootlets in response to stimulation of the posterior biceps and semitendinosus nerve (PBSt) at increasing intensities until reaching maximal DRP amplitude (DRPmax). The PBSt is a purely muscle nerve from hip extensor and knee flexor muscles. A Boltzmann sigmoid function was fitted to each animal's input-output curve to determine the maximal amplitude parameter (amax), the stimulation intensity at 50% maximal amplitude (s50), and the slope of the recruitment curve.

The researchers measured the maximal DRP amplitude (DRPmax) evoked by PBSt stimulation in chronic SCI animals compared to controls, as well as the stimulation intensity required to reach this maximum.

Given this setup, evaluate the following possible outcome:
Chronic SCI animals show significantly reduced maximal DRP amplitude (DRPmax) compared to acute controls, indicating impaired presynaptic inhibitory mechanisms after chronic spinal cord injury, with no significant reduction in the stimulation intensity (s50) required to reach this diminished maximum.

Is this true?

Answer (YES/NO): NO